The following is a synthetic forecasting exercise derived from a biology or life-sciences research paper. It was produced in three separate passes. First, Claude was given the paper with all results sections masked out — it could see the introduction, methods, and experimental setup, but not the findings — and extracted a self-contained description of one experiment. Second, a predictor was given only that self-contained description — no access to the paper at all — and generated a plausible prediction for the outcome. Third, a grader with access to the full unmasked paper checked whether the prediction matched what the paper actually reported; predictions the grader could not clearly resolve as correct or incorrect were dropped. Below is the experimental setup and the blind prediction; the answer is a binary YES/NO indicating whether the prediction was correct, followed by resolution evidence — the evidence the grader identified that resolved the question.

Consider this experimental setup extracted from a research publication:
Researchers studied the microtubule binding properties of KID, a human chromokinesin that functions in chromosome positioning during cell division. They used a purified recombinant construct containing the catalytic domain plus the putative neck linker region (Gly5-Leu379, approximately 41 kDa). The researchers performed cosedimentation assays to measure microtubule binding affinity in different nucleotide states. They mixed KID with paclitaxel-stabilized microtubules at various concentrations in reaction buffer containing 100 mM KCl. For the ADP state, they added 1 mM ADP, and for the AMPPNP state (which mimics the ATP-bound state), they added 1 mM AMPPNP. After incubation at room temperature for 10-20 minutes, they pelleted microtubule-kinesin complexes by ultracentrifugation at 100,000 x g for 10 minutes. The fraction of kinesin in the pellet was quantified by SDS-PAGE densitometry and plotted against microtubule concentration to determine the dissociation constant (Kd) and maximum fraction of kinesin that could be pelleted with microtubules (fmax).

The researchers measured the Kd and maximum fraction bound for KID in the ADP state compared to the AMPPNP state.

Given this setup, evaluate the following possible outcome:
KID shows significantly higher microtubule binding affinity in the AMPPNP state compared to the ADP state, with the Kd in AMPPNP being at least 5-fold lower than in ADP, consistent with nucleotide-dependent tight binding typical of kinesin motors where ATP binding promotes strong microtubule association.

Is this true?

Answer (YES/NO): NO